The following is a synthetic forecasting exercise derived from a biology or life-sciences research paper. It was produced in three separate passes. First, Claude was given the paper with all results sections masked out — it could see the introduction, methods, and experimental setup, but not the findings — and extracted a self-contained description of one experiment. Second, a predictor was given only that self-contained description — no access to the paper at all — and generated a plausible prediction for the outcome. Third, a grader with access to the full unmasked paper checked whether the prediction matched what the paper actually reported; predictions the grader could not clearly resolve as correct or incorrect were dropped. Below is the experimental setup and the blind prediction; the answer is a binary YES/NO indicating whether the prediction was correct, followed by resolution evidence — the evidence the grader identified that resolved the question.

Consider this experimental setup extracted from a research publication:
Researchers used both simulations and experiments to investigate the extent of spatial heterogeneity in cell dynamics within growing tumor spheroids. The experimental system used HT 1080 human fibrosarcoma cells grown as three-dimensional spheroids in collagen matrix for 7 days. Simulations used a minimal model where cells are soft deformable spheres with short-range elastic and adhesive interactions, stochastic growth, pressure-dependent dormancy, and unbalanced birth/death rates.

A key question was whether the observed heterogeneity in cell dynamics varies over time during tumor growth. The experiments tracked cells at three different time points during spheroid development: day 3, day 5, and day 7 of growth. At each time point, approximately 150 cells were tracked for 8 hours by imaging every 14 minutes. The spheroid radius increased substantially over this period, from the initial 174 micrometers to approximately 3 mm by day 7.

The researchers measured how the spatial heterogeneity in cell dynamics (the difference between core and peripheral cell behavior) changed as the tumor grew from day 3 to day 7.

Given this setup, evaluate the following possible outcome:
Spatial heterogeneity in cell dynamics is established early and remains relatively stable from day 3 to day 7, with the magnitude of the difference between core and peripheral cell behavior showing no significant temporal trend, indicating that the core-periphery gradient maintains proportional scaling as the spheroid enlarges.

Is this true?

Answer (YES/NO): YES